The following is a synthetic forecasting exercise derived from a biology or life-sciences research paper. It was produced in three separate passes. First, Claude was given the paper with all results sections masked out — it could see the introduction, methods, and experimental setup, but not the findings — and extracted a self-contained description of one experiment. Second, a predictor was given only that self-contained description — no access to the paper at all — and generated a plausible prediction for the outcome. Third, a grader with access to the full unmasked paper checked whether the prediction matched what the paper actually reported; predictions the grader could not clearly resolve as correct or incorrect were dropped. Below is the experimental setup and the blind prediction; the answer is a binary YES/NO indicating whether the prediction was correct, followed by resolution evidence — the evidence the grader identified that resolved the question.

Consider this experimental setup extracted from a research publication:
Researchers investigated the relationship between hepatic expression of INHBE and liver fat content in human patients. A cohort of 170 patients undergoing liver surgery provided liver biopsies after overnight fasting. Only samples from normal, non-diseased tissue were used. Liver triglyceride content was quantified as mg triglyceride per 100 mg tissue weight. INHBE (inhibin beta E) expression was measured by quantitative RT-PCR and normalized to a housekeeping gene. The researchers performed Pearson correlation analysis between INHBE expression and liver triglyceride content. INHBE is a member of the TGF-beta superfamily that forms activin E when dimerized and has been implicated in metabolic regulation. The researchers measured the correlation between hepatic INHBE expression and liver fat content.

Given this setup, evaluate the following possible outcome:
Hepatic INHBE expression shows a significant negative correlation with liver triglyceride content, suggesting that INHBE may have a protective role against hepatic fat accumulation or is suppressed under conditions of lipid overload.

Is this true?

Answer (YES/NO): NO